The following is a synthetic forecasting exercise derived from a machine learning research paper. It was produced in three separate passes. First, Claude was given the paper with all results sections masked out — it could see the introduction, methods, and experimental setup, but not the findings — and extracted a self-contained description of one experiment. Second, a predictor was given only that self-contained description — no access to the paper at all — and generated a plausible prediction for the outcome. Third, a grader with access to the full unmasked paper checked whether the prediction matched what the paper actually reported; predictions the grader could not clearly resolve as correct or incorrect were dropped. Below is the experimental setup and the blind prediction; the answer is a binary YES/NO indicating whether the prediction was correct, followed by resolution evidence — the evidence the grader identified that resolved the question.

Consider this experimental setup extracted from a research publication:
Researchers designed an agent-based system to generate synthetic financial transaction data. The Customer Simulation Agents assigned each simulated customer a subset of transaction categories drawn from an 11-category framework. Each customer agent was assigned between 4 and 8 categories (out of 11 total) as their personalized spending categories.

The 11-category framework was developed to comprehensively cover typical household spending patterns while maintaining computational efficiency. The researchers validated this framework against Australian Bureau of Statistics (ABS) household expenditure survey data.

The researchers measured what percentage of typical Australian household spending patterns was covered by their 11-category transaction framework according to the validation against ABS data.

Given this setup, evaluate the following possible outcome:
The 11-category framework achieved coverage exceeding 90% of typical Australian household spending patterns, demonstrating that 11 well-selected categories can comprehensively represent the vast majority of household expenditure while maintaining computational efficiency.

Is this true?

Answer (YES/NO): YES